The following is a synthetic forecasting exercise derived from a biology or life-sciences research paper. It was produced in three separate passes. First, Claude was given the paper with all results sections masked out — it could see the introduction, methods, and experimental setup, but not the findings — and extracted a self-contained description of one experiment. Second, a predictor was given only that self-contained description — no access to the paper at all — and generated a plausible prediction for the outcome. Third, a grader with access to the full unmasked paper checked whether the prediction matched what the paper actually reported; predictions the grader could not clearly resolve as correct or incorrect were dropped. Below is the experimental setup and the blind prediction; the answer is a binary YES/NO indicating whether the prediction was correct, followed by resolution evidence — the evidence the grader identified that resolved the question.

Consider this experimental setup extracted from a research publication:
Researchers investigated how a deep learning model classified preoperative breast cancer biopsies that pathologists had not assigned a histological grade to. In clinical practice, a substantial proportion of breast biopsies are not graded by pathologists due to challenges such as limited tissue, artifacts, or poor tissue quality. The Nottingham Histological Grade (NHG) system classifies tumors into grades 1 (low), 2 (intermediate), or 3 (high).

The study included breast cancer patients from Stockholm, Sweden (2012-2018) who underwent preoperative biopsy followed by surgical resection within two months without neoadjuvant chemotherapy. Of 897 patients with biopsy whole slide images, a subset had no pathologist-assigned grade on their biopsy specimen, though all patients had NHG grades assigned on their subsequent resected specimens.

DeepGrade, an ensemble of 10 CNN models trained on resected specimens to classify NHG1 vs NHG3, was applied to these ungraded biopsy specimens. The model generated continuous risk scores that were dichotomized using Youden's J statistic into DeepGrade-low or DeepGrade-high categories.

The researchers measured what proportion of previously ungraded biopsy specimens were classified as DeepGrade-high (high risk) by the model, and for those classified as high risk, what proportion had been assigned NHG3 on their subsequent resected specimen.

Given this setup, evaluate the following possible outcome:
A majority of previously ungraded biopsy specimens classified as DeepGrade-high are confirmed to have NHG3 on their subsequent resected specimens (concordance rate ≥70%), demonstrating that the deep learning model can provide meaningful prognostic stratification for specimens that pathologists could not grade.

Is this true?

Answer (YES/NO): NO